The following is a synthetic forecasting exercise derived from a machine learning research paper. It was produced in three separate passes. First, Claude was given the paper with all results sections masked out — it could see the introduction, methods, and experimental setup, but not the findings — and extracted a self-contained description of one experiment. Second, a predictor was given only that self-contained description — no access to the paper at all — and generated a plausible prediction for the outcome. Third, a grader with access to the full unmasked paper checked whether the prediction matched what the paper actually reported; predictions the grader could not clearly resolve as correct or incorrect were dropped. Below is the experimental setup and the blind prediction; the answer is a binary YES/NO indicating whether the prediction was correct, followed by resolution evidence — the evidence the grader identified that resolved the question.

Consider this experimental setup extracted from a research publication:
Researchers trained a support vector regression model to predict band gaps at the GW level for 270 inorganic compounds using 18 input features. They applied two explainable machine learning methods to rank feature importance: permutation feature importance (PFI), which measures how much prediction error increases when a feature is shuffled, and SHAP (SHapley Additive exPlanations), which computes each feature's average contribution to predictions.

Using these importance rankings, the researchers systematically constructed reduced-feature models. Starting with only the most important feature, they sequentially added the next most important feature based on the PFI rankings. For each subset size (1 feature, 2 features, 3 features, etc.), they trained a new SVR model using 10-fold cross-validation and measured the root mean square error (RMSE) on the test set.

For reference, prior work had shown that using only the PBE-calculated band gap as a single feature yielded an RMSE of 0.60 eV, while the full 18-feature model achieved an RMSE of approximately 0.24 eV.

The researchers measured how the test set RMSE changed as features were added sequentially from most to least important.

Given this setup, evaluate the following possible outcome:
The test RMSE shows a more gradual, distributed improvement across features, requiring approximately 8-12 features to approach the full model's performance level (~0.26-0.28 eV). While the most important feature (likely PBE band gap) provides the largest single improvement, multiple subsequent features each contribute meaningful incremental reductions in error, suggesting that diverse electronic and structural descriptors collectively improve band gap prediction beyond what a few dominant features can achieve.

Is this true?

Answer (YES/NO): NO